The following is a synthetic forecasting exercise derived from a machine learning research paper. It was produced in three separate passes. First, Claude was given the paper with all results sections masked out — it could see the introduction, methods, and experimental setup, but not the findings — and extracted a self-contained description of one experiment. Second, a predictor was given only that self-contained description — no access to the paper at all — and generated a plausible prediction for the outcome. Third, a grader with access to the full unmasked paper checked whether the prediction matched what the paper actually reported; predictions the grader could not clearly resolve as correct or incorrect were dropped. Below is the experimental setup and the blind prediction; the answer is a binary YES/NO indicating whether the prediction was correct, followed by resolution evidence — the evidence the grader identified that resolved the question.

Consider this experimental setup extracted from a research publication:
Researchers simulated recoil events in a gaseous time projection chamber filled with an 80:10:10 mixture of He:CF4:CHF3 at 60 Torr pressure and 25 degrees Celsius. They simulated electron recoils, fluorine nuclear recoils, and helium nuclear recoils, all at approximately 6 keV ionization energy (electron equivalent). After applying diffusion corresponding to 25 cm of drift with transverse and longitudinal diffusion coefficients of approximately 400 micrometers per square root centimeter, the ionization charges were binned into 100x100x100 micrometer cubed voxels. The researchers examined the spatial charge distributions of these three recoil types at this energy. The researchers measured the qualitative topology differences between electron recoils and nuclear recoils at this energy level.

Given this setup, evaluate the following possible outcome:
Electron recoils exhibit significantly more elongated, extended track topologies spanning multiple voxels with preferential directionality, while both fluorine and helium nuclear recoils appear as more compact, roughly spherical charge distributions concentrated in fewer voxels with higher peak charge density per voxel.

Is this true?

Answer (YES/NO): NO